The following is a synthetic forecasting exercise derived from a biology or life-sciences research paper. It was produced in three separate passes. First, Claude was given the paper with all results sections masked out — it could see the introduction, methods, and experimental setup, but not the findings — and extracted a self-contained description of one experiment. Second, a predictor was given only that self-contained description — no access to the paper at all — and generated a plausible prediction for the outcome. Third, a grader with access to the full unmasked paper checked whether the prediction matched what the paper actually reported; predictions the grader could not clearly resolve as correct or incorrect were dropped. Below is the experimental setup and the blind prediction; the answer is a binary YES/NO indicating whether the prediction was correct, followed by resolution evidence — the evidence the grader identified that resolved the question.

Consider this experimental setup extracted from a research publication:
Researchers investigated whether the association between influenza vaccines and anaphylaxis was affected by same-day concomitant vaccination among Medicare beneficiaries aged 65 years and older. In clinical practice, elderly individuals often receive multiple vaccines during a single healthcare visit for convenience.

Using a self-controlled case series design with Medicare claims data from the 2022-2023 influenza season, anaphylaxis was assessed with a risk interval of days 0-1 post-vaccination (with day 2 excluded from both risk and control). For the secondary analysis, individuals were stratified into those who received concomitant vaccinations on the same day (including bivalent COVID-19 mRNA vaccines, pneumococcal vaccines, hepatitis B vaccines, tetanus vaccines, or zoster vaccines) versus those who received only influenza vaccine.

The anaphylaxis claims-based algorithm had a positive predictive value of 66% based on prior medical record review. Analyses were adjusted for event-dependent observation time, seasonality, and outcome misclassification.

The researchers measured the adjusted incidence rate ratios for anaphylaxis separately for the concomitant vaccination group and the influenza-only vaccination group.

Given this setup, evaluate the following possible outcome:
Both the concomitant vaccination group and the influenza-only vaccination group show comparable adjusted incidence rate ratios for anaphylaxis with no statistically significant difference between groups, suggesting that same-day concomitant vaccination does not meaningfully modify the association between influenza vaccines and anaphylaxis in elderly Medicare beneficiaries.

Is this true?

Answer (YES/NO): NO